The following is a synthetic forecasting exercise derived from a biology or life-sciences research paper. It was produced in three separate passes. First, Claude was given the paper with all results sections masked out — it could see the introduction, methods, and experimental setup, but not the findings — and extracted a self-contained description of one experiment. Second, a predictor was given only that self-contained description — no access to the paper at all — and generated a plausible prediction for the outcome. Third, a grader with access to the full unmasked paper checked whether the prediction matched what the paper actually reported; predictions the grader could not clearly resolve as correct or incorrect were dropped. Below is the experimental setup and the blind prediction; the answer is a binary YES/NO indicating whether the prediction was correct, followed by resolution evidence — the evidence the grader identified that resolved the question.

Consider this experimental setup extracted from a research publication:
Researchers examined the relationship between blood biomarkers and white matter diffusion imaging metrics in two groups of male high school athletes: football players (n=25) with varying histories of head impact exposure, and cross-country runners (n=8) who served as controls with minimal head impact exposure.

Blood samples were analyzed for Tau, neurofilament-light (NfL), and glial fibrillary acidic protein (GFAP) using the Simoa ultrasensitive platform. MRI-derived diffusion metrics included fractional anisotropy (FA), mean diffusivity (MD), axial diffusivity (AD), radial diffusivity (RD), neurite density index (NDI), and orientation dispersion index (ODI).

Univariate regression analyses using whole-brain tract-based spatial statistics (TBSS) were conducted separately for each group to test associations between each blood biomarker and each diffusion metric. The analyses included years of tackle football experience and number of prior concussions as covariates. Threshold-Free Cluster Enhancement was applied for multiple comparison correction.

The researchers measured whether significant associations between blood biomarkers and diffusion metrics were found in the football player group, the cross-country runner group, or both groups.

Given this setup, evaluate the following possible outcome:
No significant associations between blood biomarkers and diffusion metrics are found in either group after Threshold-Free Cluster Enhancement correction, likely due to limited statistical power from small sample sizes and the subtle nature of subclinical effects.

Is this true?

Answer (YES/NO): NO